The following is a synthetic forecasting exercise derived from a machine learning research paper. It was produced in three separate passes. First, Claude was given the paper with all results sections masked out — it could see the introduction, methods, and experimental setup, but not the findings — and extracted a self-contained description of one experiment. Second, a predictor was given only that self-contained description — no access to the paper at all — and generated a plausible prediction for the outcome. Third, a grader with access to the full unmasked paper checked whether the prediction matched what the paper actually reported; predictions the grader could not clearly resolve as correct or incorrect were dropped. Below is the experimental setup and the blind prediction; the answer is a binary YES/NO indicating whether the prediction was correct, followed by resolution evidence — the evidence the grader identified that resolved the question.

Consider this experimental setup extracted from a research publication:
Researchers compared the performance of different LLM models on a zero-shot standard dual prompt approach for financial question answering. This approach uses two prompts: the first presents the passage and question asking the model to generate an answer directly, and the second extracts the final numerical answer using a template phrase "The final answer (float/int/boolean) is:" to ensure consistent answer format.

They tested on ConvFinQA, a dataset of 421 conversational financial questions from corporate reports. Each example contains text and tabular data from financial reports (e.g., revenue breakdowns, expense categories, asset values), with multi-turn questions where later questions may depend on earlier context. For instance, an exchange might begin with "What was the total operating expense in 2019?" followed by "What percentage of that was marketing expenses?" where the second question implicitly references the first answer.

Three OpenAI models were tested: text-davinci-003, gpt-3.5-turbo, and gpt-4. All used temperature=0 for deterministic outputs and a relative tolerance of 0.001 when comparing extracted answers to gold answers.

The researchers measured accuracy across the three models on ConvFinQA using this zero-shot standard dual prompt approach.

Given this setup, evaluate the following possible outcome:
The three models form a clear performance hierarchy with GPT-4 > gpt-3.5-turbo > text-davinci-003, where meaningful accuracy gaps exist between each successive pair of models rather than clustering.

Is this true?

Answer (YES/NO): YES